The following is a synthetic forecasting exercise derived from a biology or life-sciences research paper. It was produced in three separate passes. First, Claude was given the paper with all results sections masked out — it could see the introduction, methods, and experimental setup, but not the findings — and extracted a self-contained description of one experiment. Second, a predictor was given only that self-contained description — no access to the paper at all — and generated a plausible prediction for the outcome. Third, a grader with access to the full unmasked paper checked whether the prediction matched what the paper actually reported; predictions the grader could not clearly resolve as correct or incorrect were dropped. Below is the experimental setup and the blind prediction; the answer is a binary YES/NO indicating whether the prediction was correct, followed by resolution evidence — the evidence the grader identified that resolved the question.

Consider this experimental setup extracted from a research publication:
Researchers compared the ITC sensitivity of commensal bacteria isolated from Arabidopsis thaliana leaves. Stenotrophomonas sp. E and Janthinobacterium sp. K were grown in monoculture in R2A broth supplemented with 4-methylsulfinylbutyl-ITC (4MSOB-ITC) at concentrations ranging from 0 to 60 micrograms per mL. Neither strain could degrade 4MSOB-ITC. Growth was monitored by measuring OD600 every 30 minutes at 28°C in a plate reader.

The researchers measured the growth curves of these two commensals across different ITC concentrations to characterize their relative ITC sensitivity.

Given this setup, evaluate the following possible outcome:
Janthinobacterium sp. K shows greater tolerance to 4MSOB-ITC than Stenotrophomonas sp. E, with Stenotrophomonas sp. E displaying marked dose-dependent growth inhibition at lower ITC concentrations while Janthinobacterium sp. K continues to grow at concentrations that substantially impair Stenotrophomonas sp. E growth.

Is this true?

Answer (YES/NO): NO